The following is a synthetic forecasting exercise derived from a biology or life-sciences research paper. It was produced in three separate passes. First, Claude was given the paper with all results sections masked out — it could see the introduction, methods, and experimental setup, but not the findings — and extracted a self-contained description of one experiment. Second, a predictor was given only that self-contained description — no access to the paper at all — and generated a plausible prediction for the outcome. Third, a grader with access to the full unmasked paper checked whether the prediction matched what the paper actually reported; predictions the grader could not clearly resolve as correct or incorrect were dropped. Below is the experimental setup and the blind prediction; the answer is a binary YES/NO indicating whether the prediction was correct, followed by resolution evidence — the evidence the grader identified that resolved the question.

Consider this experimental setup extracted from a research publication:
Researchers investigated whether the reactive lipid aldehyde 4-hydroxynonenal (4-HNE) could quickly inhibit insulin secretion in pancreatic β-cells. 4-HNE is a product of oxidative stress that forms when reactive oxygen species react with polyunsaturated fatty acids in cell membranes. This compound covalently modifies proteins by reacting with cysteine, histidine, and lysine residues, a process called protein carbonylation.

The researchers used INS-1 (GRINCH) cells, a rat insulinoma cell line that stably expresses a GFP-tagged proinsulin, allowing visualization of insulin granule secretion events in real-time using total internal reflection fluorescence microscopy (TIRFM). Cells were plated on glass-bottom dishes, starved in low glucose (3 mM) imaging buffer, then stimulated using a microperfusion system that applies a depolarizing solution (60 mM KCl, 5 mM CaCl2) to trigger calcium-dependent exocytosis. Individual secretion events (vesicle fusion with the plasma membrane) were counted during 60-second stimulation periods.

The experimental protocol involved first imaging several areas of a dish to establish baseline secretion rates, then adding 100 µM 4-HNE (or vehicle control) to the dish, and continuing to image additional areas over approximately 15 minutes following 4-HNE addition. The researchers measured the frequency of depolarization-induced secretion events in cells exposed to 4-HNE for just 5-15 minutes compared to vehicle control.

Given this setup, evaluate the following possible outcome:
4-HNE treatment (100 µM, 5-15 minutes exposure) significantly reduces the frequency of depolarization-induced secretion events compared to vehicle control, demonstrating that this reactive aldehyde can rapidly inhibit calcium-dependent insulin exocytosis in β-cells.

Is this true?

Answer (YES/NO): YES